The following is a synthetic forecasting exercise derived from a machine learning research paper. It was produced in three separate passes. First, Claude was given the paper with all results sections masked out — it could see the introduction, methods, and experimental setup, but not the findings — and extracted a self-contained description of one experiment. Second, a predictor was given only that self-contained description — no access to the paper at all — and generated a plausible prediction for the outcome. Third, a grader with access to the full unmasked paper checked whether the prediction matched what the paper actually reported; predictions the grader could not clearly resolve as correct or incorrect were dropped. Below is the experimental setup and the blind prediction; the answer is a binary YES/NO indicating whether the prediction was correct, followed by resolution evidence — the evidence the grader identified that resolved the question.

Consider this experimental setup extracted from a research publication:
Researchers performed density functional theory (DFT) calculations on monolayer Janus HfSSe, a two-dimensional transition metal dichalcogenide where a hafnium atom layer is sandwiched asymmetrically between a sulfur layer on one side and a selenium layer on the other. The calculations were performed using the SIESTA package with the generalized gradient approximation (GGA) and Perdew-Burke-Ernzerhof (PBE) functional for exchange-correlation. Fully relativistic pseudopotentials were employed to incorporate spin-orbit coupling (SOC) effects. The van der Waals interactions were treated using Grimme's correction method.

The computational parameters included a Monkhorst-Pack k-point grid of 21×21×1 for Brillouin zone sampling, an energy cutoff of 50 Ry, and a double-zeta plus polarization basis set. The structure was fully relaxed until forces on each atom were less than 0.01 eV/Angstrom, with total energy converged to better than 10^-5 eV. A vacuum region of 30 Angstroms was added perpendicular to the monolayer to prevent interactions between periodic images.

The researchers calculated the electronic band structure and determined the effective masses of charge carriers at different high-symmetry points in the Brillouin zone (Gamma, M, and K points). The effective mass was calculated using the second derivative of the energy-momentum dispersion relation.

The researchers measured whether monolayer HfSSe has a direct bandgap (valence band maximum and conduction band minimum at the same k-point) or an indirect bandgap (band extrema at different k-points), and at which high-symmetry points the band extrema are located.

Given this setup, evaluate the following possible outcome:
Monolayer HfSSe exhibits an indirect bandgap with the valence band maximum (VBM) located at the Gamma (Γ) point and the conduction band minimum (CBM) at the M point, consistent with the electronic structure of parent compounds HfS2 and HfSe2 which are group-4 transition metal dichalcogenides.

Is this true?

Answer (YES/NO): YES